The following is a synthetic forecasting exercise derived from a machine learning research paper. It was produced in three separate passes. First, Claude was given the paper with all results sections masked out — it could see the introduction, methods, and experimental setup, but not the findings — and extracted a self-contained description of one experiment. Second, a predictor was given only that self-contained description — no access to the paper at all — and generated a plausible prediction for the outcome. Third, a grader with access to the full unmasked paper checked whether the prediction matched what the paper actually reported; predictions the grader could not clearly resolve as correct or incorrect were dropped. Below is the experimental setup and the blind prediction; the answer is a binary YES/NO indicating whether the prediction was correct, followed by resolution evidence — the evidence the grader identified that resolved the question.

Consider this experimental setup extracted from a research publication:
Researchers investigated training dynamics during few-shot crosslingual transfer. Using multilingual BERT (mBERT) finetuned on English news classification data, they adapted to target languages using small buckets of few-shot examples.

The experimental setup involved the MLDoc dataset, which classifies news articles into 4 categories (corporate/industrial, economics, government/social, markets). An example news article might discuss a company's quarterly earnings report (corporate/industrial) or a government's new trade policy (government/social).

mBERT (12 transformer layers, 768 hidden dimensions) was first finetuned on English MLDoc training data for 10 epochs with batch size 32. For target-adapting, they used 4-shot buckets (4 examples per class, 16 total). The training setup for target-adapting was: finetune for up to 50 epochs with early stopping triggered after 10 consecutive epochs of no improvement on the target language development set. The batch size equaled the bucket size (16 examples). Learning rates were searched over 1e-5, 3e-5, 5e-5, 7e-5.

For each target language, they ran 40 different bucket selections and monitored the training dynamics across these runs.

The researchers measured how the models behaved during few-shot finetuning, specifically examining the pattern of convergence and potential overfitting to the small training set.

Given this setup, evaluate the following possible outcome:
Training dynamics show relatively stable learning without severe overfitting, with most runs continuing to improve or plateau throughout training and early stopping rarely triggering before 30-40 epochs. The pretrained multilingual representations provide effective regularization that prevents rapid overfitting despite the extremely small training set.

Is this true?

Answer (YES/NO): NO